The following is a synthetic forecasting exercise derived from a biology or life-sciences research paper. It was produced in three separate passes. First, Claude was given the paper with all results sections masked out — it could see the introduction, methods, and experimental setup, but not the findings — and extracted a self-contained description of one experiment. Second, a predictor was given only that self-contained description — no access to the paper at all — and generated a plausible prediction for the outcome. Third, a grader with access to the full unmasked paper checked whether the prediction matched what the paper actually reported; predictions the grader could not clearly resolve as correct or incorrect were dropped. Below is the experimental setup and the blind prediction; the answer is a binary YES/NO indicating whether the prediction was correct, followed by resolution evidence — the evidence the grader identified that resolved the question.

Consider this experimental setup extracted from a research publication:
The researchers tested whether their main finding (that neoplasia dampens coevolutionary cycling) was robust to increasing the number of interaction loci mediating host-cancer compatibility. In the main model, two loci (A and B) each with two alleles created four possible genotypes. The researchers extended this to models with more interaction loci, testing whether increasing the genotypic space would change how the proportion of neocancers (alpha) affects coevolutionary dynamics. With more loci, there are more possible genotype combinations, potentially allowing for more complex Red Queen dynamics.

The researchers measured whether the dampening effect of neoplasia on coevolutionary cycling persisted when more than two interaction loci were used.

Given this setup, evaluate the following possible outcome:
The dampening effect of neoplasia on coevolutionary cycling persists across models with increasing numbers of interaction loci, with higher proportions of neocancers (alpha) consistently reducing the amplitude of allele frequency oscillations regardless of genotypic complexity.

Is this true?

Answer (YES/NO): YES